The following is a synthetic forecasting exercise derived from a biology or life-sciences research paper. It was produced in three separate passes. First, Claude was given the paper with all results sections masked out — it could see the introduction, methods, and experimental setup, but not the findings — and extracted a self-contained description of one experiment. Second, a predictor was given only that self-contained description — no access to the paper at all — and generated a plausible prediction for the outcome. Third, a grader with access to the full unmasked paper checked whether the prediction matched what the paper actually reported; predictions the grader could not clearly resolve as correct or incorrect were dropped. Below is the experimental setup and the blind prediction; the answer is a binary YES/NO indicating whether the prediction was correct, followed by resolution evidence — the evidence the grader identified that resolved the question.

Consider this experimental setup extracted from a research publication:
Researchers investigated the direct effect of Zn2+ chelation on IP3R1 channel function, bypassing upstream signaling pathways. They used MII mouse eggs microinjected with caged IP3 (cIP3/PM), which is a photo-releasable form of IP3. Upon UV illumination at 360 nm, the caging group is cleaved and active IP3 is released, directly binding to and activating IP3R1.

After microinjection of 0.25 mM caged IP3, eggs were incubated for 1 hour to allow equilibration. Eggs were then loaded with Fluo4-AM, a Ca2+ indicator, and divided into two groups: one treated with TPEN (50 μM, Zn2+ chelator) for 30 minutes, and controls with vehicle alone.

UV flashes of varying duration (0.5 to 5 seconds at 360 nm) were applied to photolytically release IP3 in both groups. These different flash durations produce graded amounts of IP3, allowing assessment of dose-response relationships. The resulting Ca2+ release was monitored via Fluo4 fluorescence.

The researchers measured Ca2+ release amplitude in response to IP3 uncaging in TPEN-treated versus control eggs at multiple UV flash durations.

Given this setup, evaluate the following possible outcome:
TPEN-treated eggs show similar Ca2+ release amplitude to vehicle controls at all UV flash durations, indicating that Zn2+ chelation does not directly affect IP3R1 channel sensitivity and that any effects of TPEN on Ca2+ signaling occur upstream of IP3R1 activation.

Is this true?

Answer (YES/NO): NO